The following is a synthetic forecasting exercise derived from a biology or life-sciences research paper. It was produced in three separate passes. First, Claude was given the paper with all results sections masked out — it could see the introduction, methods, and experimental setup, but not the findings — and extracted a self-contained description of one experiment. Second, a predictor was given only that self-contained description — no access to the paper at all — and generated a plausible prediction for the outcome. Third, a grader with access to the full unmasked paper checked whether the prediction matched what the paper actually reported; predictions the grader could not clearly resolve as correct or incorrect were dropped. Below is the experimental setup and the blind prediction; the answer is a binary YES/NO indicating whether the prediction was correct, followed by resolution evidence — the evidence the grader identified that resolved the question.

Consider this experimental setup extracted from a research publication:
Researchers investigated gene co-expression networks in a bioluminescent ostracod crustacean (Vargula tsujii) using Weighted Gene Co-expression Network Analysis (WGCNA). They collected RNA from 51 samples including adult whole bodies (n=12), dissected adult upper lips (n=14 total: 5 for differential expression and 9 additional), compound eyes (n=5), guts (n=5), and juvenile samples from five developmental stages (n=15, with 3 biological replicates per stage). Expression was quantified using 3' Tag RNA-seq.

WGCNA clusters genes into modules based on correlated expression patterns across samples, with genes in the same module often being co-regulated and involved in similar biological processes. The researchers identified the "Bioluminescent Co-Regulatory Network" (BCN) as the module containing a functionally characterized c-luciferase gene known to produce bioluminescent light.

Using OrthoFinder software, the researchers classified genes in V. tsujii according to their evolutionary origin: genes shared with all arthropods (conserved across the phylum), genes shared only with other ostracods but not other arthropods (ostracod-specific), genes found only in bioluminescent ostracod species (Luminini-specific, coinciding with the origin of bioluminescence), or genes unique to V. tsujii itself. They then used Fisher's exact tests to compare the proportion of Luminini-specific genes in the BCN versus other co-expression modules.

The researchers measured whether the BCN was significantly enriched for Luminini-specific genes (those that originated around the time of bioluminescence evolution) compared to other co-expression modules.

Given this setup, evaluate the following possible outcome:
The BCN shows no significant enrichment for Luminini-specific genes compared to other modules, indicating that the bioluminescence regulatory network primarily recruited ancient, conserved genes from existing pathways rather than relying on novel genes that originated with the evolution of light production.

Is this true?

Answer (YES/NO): NO